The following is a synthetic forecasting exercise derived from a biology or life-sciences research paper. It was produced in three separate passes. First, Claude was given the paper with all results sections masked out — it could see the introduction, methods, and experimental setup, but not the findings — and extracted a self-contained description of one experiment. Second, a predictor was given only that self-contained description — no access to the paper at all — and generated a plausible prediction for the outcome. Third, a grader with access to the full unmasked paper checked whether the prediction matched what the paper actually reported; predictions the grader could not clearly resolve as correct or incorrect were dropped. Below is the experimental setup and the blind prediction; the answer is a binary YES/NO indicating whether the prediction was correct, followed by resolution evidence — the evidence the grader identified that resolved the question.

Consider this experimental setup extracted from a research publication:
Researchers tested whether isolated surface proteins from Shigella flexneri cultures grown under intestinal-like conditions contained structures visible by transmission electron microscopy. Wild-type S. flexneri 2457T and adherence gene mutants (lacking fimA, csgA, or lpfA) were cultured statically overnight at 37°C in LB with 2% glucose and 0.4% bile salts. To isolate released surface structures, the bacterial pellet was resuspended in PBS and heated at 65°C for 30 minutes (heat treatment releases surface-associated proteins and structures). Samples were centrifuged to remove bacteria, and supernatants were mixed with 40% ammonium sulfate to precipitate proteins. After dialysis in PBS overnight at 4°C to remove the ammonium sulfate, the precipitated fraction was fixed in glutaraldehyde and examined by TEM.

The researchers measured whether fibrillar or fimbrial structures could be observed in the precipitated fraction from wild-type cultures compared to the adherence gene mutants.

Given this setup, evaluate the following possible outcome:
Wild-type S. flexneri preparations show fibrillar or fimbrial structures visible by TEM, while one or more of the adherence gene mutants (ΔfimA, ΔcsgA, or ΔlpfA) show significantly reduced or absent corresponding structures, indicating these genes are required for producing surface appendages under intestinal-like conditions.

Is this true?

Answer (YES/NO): YES